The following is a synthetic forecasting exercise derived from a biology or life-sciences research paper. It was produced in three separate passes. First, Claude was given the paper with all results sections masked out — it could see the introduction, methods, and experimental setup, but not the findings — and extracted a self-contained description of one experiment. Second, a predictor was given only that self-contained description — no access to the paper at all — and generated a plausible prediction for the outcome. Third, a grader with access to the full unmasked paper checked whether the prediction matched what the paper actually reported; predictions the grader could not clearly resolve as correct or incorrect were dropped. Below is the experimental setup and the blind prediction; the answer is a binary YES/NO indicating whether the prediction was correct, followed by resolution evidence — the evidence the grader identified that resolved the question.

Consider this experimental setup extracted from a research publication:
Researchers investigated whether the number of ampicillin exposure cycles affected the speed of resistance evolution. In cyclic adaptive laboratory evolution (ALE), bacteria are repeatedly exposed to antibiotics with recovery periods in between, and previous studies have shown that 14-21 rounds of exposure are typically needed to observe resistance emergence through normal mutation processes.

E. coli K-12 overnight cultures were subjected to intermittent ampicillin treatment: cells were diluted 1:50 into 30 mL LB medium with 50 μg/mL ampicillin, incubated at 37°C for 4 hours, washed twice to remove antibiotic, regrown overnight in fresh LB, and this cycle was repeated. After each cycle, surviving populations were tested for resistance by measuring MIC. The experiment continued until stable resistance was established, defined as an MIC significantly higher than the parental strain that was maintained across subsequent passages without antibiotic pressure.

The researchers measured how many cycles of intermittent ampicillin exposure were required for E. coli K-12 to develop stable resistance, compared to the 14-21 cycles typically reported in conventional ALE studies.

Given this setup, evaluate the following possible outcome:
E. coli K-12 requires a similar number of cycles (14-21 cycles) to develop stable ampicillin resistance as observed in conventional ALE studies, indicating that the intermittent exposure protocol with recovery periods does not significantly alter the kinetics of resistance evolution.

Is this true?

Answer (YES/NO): YES